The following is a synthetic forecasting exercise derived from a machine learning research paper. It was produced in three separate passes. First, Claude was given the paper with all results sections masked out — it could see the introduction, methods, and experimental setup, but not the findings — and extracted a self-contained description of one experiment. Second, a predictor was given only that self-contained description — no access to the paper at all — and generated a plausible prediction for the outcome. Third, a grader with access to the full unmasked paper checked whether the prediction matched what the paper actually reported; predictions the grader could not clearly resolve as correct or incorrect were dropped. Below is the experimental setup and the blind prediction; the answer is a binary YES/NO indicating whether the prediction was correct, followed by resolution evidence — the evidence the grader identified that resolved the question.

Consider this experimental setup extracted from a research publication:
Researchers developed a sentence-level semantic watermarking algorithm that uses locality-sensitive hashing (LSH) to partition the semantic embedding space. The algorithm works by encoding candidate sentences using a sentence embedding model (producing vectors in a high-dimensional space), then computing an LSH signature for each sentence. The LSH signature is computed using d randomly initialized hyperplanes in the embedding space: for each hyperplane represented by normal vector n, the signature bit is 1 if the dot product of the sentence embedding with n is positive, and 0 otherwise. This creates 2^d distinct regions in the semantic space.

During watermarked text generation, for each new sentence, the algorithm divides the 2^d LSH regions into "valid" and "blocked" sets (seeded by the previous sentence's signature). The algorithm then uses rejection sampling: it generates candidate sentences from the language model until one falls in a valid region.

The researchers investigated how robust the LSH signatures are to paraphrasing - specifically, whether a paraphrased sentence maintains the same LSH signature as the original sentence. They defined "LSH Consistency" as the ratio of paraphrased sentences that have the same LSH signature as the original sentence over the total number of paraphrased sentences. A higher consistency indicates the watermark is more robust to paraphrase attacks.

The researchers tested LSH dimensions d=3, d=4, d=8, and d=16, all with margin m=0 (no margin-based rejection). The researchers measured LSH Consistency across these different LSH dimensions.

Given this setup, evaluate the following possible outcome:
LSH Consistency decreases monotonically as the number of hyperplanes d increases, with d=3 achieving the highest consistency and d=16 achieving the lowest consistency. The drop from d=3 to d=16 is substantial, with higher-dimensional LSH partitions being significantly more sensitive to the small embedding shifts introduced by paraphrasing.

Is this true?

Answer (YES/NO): YES